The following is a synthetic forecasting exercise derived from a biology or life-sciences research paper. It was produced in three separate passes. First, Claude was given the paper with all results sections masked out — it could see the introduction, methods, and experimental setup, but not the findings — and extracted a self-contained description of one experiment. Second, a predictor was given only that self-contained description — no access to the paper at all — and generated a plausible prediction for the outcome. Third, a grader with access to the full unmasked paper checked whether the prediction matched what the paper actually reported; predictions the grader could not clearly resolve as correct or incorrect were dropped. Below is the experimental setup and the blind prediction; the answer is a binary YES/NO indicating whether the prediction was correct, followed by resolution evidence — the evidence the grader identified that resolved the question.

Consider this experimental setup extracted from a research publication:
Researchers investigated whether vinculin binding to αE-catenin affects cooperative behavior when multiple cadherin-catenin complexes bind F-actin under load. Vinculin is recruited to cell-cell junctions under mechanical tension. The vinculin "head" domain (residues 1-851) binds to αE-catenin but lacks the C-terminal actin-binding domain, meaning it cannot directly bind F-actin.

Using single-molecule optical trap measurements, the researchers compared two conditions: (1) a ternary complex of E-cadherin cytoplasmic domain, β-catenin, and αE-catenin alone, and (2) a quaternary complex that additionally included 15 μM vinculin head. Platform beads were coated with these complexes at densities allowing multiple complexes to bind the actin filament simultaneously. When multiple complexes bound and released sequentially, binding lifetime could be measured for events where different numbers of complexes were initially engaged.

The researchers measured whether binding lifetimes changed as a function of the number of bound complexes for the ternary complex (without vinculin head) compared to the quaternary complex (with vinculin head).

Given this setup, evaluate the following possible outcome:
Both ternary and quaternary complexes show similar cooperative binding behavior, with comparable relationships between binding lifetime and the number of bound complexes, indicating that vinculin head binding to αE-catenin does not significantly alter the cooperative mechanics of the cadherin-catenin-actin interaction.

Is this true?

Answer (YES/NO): NO